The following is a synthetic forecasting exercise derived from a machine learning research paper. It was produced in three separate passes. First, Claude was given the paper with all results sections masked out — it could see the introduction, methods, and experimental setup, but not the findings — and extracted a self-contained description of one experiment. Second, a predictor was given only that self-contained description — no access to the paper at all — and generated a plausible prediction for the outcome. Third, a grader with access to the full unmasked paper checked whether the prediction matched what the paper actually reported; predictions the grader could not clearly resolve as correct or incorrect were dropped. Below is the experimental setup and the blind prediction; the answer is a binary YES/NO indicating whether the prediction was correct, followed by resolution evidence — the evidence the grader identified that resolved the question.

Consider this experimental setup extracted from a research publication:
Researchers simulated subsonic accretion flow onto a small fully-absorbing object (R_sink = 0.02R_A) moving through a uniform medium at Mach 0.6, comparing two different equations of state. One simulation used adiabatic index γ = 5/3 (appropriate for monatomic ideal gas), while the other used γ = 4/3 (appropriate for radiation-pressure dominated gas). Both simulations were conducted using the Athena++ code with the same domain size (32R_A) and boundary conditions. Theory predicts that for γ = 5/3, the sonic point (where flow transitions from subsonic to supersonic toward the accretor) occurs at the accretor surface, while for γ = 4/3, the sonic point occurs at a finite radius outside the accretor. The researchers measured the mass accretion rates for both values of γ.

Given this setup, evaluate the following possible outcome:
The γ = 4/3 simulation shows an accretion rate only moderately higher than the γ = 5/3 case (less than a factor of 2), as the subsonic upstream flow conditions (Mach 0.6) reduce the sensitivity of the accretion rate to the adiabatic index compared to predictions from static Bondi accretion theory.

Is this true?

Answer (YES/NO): NO